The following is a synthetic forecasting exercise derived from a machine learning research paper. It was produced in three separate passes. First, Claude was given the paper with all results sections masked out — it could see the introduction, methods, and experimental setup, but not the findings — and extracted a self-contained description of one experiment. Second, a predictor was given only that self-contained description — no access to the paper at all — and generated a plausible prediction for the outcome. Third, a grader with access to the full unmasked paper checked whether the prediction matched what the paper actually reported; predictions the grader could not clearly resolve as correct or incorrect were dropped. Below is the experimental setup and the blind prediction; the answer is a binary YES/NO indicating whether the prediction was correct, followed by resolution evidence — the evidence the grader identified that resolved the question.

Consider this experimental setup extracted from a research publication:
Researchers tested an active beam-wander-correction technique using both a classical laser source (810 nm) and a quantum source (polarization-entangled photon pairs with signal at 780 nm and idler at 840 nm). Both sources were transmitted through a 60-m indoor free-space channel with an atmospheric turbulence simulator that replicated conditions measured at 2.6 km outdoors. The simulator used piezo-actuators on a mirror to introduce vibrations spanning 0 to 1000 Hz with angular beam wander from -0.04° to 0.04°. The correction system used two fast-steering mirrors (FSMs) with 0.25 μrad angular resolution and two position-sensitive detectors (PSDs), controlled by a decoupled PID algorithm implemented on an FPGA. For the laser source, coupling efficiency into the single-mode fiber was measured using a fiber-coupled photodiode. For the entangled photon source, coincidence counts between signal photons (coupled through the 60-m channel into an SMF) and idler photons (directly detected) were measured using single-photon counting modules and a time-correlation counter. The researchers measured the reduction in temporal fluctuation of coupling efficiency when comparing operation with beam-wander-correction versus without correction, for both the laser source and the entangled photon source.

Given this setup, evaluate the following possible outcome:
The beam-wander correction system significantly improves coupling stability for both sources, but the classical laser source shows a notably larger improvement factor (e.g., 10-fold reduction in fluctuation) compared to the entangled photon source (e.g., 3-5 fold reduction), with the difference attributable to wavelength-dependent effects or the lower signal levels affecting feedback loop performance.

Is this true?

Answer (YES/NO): NO